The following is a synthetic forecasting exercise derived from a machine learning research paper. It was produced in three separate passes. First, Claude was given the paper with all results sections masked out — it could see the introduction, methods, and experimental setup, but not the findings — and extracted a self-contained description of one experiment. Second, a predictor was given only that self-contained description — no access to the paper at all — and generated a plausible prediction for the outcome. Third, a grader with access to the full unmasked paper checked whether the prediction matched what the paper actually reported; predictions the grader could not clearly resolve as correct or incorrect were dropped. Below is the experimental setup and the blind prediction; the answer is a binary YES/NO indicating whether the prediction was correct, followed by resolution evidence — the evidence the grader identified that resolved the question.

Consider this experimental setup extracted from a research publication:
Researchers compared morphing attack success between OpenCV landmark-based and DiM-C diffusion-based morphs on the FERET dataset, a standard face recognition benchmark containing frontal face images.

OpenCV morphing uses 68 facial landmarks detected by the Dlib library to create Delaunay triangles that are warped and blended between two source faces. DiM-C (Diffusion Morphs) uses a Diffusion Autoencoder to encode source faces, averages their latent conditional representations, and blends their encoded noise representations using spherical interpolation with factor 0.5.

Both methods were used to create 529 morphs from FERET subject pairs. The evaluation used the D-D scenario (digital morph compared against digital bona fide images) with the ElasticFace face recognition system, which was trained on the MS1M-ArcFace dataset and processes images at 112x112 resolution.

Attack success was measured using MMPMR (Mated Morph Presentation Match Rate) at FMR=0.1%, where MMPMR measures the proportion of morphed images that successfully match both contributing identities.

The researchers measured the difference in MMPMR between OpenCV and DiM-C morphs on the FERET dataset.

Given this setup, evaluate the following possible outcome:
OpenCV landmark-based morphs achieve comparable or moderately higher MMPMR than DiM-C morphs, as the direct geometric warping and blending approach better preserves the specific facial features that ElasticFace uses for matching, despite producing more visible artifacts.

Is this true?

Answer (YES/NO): YES